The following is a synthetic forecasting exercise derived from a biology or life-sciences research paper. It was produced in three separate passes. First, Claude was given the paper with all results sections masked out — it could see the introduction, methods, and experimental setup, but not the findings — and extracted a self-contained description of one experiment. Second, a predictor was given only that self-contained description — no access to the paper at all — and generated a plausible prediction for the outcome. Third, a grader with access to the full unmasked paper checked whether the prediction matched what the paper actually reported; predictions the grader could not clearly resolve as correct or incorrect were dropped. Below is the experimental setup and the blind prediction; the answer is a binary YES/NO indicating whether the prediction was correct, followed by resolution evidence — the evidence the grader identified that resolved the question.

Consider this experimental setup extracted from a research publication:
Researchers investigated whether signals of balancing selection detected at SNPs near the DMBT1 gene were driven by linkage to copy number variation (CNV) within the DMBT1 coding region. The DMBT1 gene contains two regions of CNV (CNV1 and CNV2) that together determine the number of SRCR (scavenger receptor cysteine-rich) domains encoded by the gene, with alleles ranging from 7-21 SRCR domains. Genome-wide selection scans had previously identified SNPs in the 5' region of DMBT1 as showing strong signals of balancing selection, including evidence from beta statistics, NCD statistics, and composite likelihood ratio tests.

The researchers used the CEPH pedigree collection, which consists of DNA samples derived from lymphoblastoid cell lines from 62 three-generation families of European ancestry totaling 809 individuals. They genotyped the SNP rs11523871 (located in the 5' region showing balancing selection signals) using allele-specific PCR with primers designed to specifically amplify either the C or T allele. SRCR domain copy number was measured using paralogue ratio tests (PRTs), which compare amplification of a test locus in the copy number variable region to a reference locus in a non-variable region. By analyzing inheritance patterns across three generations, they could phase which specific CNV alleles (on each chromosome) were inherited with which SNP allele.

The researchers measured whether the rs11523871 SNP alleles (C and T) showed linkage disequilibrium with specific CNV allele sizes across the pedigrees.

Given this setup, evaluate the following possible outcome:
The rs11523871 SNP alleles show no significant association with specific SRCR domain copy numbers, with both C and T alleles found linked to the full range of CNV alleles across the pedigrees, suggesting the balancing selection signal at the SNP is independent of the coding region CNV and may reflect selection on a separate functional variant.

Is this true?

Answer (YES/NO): NO